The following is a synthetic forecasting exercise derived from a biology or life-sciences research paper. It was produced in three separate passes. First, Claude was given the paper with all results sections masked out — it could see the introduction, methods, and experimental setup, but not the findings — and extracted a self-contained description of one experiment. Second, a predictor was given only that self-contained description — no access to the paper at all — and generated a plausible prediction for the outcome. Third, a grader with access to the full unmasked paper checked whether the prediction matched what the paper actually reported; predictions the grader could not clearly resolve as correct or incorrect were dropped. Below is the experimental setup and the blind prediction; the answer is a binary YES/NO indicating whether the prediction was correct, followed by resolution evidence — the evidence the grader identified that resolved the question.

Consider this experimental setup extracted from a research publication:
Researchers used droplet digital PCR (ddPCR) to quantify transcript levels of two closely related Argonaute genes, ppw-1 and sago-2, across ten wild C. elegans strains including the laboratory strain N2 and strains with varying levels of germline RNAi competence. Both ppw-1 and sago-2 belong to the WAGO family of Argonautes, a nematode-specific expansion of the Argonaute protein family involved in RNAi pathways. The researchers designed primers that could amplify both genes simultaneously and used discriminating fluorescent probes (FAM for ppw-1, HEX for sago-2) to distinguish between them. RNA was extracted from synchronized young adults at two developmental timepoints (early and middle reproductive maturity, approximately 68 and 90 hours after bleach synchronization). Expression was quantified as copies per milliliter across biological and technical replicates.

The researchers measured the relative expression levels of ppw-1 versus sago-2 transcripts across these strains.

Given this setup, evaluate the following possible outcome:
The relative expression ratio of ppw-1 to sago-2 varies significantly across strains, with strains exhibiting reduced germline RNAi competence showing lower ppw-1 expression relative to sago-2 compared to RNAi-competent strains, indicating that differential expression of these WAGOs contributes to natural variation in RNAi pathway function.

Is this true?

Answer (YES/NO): NO